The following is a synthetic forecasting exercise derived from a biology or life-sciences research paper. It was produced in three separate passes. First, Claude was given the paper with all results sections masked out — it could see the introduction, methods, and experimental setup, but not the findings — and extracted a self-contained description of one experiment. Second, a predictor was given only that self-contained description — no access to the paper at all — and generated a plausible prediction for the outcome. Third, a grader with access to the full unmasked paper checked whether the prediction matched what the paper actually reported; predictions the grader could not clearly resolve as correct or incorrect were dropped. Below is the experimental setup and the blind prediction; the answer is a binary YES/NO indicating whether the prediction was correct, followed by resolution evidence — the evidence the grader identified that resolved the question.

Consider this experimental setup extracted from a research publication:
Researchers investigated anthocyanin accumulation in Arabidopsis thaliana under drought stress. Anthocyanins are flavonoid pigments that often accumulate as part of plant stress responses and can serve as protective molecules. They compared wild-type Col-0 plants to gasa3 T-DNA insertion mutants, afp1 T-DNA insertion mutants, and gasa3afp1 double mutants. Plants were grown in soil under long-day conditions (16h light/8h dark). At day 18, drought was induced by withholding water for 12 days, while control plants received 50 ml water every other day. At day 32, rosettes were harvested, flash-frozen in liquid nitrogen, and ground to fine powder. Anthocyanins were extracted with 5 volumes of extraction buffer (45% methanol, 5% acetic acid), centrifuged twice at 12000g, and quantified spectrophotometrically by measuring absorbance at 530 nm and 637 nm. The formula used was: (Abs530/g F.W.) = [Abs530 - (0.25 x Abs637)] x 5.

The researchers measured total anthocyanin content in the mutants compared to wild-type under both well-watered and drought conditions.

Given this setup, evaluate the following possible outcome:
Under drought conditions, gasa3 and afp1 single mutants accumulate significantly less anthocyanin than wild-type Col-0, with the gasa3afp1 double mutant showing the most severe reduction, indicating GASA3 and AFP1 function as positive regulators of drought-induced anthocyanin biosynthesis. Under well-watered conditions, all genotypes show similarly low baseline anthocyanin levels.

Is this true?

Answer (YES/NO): NO